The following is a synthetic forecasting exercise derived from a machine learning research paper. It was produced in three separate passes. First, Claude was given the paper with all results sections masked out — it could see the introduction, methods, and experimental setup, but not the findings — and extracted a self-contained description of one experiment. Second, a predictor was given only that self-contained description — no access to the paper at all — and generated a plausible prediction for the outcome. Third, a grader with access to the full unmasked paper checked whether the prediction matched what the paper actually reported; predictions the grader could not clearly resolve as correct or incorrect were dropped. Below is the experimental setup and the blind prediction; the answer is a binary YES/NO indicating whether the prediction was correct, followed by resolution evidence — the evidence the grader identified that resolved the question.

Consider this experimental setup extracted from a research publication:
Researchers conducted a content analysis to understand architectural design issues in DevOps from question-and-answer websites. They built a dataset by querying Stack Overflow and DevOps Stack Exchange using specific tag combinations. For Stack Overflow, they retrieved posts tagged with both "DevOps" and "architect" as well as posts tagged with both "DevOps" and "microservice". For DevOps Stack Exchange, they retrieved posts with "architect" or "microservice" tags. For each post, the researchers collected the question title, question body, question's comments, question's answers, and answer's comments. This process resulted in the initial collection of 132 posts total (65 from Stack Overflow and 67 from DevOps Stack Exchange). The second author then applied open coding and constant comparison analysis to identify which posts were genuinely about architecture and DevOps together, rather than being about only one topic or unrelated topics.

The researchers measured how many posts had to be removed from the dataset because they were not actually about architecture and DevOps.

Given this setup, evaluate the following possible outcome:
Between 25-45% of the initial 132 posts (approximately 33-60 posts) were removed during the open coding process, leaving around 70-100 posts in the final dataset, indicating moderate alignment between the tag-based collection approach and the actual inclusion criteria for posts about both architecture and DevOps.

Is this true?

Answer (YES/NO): NO